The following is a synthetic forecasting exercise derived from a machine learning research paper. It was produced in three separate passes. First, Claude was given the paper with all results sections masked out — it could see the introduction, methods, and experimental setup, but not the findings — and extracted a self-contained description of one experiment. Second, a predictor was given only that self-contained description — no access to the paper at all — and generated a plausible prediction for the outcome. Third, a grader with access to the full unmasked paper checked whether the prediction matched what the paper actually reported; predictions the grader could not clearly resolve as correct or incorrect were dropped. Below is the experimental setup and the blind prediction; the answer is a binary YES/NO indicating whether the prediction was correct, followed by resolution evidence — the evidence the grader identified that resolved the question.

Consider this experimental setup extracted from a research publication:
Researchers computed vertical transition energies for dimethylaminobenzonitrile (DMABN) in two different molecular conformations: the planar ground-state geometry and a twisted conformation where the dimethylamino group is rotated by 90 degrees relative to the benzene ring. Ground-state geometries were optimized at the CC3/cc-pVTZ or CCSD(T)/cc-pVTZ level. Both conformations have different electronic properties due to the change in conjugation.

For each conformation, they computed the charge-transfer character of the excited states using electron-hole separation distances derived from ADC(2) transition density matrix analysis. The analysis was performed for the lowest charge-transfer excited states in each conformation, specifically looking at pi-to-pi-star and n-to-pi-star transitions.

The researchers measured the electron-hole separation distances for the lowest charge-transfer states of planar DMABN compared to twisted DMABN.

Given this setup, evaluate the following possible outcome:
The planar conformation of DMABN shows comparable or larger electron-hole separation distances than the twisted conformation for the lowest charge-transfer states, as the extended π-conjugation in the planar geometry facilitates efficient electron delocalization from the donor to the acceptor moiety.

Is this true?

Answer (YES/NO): NO